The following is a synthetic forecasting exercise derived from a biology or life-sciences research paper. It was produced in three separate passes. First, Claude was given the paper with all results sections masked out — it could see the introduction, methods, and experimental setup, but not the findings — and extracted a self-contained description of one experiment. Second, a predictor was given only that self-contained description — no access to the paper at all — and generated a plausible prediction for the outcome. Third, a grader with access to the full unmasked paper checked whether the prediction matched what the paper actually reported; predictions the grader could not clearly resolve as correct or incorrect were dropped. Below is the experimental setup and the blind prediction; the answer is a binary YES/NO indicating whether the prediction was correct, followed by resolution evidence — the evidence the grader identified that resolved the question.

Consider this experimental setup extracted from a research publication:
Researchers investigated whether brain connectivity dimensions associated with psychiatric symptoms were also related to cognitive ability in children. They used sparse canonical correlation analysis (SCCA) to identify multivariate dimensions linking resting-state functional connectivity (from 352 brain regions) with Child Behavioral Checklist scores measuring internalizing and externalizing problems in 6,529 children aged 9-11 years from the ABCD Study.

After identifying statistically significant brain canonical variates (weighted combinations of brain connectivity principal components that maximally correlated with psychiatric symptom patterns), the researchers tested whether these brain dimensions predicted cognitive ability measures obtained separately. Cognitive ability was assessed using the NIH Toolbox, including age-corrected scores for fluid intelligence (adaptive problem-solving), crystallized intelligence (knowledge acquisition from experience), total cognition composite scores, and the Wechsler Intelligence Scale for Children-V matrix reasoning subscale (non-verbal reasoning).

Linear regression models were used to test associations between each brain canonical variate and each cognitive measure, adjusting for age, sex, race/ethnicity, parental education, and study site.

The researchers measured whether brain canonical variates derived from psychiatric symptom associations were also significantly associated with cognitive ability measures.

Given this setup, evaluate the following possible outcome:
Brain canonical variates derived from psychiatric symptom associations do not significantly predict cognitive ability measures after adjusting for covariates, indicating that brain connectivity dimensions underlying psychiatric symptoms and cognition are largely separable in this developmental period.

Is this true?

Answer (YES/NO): NO